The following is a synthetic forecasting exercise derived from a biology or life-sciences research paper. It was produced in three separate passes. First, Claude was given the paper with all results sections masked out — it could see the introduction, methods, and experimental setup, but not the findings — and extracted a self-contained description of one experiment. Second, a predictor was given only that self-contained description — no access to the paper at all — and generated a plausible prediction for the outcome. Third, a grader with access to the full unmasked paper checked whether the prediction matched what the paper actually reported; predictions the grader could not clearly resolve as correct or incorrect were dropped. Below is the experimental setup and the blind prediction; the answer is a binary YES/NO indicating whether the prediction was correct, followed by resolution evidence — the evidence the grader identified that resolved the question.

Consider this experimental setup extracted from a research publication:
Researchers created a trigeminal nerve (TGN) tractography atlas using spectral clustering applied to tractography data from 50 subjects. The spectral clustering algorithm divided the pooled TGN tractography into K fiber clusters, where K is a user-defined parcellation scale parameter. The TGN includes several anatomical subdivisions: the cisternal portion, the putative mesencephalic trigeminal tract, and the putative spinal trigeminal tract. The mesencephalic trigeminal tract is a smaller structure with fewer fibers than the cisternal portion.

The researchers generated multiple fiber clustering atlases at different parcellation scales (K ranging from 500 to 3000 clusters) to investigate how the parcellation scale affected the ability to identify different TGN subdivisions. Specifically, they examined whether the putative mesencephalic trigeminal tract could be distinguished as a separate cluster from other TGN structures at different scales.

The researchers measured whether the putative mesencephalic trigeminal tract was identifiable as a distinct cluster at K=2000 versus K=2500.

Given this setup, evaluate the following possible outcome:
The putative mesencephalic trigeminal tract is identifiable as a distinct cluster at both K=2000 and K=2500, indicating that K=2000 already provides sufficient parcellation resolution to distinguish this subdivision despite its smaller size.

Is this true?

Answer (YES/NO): NO